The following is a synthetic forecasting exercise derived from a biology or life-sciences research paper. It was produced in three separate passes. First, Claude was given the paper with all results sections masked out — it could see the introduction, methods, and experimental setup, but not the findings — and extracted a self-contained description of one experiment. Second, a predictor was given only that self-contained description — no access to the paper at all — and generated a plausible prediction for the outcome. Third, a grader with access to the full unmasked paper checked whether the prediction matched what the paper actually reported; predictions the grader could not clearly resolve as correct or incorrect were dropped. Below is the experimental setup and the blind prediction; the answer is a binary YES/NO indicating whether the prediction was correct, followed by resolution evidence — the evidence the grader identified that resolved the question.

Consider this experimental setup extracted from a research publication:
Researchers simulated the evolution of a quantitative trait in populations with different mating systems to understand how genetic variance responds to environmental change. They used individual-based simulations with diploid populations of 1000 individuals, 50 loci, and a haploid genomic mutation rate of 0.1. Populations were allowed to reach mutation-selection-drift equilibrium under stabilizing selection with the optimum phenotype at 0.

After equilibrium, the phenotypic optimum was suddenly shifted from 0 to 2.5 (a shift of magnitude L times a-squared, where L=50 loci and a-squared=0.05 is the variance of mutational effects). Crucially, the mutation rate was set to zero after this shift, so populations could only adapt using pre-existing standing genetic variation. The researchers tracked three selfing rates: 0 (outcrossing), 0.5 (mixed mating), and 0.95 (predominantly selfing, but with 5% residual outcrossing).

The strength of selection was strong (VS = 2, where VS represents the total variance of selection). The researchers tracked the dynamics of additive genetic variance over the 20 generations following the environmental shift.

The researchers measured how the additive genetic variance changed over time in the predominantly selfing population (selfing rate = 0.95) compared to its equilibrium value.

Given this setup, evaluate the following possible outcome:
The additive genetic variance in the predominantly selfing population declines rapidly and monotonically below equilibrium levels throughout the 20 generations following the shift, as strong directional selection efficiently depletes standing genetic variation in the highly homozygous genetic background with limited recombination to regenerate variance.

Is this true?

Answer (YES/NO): NO